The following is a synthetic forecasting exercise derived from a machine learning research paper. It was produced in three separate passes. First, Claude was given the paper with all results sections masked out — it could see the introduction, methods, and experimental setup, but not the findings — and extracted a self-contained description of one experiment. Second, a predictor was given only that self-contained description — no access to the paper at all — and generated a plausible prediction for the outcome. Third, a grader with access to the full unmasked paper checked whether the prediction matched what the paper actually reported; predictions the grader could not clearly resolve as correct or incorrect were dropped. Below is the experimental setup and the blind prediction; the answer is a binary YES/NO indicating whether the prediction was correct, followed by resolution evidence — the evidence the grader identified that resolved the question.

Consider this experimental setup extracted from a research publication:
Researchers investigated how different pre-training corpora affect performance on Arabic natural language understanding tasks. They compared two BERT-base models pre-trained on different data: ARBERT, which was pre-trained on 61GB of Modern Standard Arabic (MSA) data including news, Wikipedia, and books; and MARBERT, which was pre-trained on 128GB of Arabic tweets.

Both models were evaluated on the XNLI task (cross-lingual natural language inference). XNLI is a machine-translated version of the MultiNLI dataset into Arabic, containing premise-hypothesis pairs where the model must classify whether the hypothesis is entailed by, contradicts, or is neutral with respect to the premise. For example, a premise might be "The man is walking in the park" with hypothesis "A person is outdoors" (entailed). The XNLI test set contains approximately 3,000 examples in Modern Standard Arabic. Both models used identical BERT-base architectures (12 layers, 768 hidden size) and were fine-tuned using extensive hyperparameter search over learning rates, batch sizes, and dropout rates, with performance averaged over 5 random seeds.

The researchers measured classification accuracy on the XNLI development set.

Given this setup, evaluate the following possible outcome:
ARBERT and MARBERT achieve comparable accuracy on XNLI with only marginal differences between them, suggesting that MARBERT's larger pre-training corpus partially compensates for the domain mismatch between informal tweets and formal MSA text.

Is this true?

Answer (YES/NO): NO